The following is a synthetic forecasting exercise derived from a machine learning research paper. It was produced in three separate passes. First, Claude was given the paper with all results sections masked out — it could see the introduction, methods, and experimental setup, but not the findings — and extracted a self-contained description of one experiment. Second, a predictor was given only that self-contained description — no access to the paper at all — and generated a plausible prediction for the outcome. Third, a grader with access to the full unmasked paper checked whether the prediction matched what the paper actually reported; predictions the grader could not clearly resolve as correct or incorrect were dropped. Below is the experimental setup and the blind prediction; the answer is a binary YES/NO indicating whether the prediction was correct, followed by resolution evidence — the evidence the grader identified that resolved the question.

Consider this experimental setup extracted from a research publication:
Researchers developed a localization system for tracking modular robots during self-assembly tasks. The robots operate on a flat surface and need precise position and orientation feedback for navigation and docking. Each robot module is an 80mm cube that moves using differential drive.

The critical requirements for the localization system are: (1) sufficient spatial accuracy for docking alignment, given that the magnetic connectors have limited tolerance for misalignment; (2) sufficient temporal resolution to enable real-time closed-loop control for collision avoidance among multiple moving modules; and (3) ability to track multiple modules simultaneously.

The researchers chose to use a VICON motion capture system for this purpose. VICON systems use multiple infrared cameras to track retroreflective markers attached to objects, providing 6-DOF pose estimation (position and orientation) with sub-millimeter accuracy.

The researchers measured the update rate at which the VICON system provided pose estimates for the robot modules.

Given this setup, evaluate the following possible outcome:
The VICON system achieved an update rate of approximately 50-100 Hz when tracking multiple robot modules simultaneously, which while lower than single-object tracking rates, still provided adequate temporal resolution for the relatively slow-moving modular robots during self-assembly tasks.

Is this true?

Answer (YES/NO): NO